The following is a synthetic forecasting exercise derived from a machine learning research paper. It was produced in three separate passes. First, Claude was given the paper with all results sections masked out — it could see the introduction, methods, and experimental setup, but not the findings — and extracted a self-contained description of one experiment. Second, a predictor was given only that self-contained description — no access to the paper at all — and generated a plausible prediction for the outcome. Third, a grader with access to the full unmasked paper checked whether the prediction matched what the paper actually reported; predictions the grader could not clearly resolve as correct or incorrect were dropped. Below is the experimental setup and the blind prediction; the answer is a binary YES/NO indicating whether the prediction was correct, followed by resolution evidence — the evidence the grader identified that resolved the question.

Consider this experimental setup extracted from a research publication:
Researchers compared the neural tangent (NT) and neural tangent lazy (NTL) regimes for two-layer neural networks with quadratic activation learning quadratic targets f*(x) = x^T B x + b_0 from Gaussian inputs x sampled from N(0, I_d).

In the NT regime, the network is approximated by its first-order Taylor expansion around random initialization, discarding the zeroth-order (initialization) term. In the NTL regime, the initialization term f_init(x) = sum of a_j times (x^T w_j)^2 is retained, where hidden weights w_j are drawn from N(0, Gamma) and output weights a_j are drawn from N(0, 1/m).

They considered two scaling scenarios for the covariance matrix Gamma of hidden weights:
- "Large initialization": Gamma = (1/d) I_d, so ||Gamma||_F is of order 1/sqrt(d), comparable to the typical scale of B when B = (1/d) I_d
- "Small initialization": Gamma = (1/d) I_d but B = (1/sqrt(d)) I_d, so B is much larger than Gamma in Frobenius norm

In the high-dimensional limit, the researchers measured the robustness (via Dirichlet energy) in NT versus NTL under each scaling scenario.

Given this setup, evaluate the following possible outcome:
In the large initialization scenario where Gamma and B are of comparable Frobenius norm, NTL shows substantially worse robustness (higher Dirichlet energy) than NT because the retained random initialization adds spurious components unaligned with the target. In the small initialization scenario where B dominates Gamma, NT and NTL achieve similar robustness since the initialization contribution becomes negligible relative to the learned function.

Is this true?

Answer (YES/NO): NO